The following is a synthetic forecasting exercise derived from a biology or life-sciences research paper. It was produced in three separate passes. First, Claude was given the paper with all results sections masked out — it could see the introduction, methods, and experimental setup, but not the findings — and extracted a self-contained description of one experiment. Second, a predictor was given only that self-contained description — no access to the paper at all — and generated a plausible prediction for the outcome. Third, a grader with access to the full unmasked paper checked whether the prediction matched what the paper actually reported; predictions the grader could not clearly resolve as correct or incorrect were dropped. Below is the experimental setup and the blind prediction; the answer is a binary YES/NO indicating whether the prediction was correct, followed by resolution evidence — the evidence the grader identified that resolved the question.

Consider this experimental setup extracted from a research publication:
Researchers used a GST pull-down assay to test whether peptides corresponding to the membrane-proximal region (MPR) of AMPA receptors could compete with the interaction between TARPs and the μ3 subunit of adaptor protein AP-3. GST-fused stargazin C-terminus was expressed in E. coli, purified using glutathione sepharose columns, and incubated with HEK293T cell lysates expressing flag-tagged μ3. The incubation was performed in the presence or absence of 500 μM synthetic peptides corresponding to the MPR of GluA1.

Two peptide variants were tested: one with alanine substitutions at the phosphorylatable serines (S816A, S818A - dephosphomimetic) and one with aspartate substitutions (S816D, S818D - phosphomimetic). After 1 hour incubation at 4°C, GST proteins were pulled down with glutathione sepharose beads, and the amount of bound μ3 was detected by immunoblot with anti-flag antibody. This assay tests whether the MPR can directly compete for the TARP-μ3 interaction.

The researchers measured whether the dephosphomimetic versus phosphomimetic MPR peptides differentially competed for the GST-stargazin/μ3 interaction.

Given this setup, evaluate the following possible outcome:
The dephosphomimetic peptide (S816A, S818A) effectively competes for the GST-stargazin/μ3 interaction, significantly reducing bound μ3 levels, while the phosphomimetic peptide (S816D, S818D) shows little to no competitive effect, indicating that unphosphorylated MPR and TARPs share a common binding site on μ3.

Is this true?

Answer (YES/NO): NO